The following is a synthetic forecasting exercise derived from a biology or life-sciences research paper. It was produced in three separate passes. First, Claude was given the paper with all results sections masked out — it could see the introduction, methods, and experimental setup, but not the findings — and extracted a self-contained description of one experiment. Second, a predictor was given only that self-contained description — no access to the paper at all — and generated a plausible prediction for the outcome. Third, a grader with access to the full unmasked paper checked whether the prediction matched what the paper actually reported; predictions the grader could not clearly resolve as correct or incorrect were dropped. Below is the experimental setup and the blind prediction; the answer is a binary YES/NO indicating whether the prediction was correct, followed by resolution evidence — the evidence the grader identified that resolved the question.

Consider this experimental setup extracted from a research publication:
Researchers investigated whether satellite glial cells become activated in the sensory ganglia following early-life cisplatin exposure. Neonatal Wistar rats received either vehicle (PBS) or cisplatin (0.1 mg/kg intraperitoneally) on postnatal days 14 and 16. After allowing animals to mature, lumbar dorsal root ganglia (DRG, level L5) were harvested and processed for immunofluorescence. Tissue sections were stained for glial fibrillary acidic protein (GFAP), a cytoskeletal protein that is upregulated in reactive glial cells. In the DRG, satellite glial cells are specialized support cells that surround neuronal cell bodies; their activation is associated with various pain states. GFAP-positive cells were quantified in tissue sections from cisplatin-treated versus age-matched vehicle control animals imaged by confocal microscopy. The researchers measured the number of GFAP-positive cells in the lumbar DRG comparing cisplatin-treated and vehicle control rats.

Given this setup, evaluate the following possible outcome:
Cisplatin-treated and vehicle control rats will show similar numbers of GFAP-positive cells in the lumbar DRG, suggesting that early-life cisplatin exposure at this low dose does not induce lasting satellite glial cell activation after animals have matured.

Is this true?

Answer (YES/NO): NO